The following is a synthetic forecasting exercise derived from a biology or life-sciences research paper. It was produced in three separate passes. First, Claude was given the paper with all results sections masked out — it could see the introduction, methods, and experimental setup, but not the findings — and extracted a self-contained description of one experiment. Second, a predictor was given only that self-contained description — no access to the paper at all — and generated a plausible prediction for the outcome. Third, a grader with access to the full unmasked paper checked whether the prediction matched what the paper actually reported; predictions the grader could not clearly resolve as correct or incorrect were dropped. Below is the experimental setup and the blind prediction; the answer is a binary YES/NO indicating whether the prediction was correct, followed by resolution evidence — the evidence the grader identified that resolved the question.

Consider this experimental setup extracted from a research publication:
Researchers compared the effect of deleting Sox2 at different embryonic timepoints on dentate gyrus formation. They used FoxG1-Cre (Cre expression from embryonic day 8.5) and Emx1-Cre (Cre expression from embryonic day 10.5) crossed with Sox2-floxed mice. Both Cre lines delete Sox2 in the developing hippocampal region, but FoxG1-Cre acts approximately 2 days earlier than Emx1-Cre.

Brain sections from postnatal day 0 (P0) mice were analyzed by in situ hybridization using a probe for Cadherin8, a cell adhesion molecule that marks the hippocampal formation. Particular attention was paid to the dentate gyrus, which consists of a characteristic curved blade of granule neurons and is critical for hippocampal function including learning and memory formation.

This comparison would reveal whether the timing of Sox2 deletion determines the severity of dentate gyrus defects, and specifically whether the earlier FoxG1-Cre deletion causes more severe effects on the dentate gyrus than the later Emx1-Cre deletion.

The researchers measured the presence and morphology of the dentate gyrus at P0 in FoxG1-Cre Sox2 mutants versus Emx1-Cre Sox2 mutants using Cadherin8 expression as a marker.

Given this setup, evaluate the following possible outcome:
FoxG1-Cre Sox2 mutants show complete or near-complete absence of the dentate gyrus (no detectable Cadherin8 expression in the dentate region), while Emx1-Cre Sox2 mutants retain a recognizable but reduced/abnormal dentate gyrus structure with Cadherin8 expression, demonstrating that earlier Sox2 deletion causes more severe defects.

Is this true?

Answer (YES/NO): YES